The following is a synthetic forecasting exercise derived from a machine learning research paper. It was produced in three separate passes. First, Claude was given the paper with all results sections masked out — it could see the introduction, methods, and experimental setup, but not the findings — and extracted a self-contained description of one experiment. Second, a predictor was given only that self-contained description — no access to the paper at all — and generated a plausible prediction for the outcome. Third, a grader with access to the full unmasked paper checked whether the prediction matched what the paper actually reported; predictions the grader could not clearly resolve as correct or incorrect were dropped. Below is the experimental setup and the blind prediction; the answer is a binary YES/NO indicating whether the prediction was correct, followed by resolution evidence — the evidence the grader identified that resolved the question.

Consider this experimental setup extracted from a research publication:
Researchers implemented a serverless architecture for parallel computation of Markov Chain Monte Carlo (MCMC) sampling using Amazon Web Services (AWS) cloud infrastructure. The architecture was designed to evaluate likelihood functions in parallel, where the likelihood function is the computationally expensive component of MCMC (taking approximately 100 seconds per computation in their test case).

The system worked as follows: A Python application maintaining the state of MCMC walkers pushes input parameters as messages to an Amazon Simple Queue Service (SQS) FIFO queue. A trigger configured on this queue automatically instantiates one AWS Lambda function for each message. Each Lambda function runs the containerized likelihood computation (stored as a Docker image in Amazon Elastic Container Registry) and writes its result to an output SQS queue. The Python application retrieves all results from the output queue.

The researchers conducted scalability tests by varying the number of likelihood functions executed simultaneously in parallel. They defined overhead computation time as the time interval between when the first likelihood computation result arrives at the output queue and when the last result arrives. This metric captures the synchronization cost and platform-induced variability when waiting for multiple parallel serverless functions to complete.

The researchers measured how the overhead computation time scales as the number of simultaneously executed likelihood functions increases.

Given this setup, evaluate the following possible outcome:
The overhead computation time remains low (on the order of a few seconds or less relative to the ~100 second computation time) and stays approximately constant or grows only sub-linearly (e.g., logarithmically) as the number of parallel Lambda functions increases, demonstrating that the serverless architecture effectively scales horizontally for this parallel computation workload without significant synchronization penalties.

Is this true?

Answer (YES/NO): YES